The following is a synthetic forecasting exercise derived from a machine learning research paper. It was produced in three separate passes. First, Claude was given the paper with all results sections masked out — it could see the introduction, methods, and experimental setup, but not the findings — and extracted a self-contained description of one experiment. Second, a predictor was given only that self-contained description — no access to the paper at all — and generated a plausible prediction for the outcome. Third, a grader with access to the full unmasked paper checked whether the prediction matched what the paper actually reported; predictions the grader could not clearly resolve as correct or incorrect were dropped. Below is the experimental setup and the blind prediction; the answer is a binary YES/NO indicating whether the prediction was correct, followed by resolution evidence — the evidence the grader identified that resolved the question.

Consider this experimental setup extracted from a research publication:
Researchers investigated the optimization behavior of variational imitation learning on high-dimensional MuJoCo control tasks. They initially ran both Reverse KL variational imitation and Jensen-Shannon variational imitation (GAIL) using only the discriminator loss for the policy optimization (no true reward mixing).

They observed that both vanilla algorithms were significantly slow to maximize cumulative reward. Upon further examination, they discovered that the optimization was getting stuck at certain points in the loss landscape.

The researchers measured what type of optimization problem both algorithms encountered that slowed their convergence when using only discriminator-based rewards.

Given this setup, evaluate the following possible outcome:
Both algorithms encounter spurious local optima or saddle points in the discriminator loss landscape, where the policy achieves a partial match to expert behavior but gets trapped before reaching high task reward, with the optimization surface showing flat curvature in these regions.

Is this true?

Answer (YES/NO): NO